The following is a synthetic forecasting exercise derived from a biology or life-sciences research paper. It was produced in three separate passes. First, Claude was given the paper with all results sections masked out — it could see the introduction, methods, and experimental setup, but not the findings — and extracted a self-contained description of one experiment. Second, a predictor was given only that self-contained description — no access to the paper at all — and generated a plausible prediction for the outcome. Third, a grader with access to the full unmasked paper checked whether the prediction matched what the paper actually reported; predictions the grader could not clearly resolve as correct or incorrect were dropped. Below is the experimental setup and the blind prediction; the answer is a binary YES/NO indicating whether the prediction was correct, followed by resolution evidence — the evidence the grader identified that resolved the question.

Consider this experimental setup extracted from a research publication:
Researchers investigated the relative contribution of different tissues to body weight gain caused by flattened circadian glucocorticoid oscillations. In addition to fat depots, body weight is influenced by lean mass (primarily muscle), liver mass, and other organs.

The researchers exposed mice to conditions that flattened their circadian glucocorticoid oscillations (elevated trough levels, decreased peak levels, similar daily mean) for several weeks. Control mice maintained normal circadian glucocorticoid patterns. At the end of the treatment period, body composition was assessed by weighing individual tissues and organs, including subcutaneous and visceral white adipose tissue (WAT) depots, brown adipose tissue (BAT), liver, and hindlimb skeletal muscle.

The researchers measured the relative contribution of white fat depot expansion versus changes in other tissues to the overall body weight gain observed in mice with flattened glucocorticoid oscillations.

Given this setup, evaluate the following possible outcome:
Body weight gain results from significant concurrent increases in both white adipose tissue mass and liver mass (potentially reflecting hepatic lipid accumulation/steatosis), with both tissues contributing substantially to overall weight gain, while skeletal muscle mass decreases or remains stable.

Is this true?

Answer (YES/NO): NO